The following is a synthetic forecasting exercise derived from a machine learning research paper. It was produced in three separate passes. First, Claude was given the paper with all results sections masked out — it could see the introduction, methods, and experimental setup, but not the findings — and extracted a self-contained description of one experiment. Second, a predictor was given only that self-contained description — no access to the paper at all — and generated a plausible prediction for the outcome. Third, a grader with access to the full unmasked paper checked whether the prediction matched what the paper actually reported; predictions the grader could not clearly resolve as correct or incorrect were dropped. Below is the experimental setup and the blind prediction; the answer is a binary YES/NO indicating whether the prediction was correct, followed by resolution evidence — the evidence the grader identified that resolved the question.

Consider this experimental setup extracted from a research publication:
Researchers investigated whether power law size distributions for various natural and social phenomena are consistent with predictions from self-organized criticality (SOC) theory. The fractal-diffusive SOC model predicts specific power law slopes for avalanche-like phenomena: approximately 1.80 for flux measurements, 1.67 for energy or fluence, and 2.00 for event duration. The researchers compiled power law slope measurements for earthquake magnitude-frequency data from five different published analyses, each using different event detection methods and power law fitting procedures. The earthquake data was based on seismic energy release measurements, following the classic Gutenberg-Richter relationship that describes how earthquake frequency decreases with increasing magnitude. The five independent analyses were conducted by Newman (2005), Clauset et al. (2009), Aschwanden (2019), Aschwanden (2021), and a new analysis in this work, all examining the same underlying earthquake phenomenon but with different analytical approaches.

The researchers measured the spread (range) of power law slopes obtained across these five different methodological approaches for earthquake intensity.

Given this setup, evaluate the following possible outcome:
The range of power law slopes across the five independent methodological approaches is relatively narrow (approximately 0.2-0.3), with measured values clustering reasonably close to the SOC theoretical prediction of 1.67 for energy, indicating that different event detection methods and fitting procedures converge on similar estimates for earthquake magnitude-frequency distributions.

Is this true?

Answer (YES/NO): NO